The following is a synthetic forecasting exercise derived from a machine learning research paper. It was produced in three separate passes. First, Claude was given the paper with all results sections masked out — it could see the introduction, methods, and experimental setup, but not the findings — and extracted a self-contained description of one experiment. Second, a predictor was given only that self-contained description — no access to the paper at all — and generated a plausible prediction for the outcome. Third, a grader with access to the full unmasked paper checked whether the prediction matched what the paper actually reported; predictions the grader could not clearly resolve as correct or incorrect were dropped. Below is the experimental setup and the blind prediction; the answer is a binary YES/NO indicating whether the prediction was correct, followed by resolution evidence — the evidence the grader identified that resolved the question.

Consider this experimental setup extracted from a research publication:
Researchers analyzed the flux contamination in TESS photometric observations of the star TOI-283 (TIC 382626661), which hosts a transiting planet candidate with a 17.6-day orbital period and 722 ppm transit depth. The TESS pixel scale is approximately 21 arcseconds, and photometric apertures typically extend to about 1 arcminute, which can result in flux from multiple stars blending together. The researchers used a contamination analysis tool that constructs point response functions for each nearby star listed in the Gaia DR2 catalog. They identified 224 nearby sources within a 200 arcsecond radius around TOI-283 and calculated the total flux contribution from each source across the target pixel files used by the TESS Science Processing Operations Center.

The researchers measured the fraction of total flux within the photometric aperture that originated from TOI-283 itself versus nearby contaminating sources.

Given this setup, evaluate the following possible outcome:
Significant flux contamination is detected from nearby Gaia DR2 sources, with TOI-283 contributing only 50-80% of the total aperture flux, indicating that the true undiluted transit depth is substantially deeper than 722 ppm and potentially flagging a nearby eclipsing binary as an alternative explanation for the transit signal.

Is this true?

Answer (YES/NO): NO